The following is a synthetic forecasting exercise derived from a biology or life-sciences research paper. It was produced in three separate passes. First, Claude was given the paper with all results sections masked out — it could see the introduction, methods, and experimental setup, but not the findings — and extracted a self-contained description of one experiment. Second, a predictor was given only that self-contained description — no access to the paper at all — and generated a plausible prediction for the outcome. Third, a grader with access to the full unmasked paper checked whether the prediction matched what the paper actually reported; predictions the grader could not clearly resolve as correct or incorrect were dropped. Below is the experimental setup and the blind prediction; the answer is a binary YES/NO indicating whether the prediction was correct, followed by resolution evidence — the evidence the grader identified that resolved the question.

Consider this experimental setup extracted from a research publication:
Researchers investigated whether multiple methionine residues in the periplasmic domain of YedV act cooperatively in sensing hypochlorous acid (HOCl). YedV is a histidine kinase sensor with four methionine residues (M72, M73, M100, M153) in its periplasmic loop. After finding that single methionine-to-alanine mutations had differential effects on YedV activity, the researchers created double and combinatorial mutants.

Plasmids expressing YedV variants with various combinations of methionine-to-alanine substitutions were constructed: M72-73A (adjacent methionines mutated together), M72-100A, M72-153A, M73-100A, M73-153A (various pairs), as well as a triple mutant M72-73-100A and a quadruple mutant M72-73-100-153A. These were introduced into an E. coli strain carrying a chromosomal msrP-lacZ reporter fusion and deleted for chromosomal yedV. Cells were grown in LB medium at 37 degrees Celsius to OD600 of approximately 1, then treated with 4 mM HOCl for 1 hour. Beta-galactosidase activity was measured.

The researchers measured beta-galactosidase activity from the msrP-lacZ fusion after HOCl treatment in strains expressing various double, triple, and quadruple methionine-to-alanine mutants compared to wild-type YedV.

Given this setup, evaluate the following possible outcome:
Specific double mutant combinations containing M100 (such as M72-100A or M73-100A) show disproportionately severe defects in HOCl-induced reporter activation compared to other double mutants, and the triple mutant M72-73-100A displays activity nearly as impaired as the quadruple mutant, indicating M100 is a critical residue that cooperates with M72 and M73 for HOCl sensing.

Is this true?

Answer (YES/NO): NO